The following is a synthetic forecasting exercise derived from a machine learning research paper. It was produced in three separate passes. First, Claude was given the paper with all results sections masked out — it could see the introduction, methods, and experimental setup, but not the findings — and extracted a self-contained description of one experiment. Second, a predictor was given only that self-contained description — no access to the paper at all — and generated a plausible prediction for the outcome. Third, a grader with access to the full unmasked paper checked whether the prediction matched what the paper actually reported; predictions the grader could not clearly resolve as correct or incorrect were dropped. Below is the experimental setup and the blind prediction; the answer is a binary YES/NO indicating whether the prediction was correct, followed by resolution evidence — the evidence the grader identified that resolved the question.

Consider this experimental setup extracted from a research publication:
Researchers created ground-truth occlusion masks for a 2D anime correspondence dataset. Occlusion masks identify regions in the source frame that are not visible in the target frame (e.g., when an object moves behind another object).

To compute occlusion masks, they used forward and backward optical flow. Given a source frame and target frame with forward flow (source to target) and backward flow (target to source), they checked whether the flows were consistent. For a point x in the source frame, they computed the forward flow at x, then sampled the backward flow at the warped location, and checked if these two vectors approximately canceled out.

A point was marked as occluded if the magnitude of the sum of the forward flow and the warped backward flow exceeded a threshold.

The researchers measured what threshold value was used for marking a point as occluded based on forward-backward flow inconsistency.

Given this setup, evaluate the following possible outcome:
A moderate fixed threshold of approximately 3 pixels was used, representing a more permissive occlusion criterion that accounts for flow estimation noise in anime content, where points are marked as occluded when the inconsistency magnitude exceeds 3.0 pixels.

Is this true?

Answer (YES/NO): NO